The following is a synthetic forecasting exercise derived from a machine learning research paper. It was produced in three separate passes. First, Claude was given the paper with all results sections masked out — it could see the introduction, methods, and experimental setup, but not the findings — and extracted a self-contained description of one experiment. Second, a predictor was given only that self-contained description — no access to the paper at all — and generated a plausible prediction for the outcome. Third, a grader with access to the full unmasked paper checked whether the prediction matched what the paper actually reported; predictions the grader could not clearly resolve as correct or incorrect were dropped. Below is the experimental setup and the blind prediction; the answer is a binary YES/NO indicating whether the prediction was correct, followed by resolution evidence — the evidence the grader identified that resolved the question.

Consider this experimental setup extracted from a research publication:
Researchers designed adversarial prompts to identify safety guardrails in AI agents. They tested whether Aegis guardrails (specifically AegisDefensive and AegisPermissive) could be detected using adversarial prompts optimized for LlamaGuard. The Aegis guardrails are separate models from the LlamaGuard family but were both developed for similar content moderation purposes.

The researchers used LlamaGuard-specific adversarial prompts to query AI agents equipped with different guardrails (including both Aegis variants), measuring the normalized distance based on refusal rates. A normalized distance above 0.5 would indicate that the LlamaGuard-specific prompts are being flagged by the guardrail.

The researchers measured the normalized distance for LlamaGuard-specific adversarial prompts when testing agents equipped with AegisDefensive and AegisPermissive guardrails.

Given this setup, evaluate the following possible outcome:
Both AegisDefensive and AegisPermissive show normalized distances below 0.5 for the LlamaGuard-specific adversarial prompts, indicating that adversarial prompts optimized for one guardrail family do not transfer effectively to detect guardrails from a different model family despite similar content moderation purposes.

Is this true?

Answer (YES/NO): NO